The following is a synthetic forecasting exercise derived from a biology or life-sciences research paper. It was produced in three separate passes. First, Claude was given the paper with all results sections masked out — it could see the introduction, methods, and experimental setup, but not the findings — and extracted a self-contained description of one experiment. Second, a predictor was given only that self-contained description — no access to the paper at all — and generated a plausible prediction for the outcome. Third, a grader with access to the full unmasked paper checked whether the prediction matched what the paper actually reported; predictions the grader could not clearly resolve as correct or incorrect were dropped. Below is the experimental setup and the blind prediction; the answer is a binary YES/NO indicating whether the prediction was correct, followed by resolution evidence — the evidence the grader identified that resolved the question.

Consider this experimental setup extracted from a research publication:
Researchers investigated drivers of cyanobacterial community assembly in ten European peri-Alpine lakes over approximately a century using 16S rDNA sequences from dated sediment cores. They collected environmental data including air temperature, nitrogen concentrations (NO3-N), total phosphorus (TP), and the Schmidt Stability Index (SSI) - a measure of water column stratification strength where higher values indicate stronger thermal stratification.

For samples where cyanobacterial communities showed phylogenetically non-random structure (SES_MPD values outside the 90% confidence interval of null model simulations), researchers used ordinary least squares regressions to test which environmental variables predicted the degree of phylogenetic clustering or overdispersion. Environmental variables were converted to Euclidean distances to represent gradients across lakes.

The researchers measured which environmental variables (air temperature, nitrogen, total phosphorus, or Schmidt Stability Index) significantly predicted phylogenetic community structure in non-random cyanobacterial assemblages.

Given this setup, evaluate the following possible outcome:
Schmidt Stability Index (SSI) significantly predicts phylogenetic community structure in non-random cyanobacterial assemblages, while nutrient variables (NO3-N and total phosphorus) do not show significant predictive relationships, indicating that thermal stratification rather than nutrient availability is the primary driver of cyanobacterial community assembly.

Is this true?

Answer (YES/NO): YES